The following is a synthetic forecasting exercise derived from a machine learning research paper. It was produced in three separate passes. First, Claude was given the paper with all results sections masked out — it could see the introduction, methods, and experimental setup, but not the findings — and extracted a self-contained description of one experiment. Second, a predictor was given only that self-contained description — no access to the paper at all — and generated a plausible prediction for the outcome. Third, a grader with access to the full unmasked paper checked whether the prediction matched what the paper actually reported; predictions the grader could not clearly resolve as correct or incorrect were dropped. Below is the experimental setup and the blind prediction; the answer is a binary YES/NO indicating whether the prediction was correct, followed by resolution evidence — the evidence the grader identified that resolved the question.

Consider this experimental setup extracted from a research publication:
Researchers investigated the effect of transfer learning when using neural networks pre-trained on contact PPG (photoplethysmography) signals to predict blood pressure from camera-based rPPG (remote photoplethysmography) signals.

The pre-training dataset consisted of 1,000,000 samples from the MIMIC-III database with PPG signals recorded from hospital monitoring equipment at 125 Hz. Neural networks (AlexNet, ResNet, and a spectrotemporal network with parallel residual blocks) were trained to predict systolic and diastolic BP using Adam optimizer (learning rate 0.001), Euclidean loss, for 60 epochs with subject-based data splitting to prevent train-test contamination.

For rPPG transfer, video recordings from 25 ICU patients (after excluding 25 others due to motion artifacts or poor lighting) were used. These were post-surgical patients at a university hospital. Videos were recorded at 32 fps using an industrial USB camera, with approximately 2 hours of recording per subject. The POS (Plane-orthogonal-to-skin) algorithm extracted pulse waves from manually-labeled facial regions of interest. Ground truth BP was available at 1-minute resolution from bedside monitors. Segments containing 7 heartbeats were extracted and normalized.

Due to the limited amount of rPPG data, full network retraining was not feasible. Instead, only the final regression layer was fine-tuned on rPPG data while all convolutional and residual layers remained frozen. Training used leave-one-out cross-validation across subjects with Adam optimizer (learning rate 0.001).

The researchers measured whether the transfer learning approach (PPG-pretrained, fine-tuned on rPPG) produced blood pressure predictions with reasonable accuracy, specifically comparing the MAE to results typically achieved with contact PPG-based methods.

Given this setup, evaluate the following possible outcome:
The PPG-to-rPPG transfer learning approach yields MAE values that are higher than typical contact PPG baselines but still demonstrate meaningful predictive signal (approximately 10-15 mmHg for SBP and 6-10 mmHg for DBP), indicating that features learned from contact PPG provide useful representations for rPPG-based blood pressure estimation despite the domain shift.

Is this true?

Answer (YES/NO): NO